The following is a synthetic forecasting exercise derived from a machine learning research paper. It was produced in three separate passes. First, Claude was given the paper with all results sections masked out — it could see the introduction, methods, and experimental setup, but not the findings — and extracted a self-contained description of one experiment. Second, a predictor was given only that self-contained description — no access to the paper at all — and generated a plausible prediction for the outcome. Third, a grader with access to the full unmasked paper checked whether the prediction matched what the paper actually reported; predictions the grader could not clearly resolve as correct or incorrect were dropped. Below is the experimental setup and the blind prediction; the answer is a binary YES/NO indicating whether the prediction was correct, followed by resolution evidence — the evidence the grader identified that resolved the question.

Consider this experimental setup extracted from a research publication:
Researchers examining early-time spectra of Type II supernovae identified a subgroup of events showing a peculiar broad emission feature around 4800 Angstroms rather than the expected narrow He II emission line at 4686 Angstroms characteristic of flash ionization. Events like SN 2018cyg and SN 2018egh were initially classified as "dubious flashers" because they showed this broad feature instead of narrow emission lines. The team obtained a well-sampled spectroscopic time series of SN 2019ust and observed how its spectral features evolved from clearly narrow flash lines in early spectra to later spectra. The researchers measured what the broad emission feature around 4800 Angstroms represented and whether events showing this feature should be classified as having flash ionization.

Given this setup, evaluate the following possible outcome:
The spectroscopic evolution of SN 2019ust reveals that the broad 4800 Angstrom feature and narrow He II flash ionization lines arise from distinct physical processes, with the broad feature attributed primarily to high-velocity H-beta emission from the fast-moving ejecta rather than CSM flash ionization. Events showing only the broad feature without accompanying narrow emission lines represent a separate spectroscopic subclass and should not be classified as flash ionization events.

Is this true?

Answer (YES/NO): NO